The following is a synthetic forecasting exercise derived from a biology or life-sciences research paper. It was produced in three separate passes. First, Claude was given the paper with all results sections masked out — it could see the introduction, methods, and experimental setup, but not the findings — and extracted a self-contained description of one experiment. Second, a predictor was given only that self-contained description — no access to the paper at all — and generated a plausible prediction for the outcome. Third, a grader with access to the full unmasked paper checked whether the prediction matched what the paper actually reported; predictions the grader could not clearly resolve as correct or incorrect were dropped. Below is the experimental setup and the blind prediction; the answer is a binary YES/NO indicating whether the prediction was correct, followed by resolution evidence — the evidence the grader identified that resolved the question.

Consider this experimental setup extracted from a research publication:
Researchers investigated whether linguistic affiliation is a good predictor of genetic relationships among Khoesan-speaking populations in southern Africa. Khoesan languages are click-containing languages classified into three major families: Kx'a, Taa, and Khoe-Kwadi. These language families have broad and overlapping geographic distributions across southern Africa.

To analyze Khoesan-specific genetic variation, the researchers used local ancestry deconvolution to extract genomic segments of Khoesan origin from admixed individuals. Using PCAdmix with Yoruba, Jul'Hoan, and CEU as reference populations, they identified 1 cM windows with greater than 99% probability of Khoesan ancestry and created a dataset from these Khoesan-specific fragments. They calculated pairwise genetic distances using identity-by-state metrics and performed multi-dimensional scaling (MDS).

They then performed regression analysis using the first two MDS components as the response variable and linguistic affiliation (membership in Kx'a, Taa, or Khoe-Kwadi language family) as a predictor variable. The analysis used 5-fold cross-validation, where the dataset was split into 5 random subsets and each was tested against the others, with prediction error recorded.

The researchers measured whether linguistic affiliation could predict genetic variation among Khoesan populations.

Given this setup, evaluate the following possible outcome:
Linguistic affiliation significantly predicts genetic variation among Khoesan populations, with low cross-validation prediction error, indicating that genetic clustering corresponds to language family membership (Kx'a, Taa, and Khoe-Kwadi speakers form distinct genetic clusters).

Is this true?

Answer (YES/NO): NO